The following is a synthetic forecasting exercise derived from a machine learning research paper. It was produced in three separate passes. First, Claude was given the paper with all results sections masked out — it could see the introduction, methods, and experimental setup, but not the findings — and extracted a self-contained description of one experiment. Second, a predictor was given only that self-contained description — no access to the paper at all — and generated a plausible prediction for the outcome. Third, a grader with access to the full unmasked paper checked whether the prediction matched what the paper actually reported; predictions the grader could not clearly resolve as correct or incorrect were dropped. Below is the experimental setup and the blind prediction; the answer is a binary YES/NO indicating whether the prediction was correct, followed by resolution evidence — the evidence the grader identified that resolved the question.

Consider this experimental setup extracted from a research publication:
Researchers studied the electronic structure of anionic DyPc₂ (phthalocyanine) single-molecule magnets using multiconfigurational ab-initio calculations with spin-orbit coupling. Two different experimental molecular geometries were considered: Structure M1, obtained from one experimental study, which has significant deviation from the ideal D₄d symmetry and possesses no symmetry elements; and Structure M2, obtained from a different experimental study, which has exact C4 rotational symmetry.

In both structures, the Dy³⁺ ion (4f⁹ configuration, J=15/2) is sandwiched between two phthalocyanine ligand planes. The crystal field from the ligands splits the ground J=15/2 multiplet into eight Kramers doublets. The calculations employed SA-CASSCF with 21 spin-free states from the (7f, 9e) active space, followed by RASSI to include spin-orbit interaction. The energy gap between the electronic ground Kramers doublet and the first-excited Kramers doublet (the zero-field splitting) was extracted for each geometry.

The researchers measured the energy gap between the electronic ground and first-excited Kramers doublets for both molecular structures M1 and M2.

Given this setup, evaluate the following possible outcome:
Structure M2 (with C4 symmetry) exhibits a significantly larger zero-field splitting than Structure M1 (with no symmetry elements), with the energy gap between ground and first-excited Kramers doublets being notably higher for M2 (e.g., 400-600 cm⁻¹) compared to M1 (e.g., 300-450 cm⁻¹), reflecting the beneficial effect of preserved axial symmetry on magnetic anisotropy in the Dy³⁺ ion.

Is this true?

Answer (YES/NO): NO